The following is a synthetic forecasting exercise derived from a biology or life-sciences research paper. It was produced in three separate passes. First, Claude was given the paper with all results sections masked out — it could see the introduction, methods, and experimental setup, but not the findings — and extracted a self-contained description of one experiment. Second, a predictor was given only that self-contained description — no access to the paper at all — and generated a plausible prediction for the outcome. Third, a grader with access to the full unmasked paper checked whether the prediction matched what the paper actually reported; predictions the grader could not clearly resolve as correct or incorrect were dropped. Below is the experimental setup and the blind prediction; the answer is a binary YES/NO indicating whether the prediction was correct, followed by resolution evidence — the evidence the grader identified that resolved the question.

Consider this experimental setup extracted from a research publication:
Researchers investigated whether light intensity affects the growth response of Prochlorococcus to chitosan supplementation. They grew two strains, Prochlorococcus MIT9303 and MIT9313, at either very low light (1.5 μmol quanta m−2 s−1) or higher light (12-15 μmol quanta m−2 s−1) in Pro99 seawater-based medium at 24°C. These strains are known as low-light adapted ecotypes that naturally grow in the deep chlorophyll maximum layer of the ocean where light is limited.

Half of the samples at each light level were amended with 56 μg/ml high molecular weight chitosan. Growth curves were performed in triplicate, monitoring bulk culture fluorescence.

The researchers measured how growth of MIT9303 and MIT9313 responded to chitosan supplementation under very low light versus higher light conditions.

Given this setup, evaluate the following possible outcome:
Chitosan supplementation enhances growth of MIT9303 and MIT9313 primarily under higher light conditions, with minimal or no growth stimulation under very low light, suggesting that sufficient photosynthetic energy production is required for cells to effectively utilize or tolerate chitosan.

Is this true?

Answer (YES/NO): NO